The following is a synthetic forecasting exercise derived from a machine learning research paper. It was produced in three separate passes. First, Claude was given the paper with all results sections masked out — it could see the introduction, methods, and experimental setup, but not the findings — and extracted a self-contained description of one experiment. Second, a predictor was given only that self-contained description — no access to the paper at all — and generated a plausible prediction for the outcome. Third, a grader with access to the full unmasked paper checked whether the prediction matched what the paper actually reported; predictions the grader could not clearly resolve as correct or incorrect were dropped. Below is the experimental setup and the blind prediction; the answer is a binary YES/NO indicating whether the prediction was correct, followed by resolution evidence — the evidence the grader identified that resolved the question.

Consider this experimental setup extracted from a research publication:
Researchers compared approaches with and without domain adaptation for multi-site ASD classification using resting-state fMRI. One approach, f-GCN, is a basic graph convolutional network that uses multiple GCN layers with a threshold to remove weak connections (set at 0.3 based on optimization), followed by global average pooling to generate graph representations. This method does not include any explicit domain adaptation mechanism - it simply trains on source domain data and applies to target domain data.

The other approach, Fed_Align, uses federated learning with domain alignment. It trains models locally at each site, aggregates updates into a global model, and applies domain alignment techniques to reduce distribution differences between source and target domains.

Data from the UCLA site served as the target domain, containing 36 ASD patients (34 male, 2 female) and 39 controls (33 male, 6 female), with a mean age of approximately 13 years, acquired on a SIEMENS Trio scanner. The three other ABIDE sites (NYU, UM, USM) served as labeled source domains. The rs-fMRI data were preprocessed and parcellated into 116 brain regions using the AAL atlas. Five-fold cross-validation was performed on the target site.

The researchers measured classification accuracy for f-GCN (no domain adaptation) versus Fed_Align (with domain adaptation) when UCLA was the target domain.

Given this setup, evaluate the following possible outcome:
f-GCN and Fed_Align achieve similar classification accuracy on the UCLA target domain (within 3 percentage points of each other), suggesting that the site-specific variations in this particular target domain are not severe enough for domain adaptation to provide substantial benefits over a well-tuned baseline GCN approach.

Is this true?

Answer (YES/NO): NO